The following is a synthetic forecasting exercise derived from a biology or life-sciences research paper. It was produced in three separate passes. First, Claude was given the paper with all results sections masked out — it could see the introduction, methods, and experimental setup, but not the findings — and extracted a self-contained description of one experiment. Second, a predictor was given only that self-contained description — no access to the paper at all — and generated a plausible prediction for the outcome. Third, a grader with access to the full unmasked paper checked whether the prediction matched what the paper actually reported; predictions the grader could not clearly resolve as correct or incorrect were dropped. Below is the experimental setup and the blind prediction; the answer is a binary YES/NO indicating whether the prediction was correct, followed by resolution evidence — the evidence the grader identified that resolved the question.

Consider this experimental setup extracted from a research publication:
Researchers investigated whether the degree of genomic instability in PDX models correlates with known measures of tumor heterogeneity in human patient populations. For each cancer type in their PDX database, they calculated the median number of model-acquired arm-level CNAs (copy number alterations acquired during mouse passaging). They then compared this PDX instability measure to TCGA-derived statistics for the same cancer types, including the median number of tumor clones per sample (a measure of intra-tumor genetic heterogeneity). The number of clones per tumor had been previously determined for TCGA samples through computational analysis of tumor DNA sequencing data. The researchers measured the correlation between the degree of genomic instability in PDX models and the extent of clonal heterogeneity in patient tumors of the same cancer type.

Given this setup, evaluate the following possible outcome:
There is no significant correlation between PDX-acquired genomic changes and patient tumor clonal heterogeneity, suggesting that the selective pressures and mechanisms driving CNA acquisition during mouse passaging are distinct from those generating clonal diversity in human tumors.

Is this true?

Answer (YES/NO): NO